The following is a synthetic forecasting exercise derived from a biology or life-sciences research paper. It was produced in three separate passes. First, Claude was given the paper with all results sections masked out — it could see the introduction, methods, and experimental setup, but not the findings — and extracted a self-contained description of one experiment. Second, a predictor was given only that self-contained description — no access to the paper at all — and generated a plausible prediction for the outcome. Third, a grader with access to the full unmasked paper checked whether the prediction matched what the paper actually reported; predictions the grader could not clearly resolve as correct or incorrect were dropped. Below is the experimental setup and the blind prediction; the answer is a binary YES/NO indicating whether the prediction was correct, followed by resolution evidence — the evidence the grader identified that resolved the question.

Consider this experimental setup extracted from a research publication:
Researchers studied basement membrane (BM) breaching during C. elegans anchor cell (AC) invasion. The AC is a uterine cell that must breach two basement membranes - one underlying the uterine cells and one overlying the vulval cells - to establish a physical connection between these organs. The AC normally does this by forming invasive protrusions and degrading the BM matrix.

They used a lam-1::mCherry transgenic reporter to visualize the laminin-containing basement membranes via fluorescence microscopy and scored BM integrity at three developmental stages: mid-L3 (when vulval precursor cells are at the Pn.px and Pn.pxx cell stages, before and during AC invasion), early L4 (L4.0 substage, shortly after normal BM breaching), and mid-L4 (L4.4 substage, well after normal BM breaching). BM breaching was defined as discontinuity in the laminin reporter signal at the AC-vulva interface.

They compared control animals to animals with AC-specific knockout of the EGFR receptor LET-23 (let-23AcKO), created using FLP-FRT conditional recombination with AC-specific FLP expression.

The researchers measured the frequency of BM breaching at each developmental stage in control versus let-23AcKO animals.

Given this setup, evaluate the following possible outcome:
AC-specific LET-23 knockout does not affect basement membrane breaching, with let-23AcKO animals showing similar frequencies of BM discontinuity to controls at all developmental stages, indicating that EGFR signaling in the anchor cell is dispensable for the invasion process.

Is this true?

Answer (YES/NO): NO